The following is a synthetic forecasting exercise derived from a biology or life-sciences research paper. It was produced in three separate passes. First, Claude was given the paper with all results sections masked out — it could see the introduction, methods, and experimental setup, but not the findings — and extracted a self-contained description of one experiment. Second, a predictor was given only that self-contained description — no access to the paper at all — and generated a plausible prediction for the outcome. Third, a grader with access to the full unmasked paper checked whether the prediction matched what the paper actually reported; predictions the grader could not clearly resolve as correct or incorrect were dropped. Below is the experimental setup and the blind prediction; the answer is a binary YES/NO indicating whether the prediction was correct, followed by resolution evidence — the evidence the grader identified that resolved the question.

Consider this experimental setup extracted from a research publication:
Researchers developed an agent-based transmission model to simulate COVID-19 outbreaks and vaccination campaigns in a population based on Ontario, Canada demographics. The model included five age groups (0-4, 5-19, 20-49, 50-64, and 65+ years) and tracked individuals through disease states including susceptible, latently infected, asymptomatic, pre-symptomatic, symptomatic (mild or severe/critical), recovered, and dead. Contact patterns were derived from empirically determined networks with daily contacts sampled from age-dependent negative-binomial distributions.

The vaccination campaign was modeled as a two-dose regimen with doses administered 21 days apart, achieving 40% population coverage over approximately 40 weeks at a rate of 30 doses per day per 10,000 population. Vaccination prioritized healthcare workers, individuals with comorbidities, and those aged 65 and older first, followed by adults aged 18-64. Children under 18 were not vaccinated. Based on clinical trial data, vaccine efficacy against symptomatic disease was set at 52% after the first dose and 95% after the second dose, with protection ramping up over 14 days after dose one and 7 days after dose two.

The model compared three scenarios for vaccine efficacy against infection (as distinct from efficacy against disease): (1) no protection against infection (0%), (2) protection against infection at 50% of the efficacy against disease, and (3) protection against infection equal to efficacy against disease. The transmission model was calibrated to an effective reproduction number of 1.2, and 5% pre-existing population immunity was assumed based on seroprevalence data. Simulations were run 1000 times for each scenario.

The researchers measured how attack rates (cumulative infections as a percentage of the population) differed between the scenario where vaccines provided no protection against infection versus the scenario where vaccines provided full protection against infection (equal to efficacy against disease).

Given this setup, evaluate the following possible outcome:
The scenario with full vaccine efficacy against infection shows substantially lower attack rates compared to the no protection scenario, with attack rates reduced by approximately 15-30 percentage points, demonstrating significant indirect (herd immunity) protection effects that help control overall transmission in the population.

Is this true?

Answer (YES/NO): NO